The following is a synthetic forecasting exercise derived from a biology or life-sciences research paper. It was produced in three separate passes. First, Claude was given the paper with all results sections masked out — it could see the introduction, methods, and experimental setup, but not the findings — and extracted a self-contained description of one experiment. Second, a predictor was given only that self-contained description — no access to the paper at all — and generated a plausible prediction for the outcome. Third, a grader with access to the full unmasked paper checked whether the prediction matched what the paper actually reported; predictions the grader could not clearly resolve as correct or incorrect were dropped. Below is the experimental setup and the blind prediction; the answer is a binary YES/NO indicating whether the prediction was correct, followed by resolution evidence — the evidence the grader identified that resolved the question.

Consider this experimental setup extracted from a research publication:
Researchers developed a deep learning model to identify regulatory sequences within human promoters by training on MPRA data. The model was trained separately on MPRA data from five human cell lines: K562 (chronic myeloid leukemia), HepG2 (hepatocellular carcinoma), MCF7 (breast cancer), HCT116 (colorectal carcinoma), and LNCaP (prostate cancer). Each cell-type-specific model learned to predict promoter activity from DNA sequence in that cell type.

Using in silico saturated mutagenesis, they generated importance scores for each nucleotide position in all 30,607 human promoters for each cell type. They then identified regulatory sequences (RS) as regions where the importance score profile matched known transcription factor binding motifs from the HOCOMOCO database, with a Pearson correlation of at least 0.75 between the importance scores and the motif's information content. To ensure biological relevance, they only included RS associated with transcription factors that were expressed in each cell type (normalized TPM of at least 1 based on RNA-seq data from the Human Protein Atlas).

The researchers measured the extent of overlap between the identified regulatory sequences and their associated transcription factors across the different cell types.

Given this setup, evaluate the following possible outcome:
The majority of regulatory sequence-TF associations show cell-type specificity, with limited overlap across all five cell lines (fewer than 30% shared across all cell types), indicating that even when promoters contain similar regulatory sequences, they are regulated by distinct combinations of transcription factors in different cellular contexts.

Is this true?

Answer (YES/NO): NO